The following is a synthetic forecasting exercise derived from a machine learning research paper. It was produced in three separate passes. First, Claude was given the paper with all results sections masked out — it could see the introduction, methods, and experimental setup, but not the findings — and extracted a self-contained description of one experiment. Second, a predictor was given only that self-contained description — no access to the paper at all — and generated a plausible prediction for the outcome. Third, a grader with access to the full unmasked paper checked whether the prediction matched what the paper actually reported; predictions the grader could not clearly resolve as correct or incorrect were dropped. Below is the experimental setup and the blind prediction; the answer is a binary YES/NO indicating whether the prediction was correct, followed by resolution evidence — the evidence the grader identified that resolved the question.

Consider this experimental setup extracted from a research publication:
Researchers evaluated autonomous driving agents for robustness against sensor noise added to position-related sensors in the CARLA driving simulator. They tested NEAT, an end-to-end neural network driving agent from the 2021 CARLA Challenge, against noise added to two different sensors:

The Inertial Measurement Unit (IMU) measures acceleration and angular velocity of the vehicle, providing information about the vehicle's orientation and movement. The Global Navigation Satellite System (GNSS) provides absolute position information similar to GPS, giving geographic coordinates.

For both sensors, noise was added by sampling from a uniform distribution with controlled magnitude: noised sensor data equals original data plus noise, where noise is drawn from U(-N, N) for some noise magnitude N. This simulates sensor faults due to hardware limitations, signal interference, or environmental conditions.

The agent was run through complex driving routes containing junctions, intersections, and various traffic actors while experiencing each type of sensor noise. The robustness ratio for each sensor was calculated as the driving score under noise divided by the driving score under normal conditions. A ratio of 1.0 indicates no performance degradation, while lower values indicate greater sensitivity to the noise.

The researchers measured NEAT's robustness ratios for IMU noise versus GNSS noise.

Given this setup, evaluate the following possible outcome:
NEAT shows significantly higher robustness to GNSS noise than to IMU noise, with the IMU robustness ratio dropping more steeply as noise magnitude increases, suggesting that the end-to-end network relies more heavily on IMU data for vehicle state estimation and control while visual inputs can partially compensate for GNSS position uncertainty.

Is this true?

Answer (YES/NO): NO